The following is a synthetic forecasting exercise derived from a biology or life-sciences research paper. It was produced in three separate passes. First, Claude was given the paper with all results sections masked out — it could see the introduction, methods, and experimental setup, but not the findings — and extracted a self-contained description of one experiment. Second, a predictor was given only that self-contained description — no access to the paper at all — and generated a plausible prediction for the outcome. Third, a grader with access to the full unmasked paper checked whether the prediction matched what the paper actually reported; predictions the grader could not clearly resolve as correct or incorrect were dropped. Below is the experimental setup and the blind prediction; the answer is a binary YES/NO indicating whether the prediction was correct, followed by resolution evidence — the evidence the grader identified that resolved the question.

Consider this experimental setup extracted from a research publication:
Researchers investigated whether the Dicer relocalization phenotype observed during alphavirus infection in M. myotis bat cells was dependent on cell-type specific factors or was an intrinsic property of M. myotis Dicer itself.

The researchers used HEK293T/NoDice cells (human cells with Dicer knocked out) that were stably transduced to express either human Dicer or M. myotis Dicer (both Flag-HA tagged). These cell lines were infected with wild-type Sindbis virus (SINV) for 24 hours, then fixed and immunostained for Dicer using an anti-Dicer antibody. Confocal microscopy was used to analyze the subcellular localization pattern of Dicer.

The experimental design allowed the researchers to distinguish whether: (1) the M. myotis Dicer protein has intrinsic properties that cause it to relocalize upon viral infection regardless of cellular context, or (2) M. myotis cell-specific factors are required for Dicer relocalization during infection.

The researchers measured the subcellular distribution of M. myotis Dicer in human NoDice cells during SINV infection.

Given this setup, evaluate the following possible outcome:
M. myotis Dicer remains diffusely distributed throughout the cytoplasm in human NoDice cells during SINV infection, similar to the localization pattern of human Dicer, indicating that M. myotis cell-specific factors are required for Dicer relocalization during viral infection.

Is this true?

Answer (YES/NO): YES